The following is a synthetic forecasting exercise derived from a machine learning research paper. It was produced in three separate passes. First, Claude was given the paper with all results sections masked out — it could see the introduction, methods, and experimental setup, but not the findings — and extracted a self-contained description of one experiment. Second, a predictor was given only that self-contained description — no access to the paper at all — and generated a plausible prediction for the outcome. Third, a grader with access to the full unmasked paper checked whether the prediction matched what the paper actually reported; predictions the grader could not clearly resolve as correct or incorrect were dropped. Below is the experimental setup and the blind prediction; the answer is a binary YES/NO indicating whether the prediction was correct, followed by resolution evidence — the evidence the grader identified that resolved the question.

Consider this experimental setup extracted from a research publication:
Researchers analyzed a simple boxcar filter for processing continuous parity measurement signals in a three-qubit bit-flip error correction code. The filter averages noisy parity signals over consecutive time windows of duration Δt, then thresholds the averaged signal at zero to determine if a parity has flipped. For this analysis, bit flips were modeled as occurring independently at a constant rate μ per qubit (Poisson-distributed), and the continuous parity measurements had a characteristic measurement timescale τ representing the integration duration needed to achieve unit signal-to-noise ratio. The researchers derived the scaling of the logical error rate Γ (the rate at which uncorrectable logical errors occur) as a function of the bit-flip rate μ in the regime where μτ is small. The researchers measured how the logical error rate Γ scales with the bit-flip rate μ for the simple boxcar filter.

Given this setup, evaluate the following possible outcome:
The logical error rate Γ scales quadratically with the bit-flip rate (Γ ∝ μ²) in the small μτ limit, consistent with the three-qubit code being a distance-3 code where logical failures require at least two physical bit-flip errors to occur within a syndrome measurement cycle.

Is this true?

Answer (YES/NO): NO